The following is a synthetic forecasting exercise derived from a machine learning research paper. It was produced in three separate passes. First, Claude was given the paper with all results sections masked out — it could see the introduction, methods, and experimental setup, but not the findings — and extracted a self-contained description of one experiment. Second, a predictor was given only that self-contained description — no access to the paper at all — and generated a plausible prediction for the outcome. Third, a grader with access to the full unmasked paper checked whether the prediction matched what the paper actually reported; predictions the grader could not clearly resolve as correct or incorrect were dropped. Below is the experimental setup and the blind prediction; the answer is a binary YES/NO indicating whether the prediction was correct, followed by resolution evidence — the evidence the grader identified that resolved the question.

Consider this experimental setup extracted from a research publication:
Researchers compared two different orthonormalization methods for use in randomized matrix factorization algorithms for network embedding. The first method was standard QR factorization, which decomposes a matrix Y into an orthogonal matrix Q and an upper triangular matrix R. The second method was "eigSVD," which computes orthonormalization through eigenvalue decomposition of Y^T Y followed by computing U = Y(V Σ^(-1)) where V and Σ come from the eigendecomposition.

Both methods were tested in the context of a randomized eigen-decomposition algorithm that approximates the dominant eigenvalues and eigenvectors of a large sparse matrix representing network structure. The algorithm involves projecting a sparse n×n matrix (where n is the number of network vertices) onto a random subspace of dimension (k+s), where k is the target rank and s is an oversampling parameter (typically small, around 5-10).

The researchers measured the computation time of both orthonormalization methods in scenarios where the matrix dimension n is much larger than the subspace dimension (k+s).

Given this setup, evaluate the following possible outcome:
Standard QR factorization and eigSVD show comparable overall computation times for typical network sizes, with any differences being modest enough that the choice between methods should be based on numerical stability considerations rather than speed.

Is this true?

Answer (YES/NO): NO